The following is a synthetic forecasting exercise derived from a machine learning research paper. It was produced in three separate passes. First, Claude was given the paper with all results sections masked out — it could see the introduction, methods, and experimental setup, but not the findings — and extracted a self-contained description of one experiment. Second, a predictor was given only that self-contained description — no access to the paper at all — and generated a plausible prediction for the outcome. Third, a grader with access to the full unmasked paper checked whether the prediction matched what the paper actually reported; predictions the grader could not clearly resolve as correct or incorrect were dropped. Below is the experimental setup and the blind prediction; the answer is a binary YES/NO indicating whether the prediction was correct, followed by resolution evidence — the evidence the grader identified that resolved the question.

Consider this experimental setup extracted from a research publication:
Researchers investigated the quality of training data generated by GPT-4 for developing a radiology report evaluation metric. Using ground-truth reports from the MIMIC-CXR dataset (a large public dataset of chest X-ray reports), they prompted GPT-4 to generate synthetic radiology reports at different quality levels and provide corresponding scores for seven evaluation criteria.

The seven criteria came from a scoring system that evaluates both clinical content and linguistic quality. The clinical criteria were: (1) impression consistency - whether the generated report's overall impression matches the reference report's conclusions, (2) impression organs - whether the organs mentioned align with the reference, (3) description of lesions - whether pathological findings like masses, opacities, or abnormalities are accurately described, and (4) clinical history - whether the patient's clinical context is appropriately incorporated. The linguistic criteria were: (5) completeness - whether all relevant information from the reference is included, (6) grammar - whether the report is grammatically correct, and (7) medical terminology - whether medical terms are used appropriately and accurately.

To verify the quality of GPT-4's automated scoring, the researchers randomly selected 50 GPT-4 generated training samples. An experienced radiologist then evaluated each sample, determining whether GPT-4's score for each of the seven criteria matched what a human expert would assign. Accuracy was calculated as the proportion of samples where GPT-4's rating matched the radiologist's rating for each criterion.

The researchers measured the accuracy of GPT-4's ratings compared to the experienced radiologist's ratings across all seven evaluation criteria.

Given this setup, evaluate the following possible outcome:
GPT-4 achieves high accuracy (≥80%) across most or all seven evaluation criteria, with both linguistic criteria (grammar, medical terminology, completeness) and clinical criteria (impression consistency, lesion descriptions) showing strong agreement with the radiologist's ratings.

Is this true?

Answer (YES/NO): YES